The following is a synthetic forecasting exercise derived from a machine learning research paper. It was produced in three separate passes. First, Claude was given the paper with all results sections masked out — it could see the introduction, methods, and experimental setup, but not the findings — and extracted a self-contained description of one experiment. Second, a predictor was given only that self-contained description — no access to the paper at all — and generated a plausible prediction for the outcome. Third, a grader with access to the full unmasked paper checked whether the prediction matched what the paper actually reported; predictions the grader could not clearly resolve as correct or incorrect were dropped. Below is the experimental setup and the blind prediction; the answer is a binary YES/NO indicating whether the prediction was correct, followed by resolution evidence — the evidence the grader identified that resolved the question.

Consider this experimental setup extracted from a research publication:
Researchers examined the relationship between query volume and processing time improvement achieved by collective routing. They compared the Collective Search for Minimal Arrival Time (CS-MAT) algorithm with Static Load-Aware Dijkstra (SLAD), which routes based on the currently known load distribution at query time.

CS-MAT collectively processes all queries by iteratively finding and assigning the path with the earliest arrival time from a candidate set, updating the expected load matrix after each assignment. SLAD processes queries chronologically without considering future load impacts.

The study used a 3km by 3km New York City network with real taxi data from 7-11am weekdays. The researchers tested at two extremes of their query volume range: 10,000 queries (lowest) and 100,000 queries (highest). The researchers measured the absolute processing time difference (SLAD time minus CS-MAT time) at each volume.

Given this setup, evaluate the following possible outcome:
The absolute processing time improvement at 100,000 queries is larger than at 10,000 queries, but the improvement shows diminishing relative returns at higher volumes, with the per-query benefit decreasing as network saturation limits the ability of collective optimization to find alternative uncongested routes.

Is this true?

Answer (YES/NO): NO